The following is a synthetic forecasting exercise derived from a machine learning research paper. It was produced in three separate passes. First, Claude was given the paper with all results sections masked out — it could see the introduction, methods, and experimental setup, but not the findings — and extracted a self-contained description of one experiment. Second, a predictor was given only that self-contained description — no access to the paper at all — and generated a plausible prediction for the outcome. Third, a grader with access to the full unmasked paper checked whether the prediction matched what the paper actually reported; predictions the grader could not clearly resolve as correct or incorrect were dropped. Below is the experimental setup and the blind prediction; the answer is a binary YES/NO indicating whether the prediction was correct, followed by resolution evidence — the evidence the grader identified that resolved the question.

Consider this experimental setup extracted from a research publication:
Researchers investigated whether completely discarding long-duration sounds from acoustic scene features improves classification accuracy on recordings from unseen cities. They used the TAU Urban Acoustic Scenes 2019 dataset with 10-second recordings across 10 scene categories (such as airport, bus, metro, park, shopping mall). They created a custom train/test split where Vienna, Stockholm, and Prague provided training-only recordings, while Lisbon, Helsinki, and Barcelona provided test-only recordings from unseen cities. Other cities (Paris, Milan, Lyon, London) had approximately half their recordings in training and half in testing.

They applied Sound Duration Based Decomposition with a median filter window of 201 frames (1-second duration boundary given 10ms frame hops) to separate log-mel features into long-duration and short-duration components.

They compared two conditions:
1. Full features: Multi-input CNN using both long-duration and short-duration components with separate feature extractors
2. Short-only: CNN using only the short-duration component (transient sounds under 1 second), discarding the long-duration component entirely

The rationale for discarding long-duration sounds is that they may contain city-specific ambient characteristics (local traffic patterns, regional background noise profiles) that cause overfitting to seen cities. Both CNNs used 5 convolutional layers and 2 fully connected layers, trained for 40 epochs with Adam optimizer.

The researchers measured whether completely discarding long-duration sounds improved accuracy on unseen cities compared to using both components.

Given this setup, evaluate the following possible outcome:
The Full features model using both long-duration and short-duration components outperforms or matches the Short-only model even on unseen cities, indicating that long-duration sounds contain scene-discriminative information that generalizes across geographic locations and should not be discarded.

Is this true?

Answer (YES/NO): YES